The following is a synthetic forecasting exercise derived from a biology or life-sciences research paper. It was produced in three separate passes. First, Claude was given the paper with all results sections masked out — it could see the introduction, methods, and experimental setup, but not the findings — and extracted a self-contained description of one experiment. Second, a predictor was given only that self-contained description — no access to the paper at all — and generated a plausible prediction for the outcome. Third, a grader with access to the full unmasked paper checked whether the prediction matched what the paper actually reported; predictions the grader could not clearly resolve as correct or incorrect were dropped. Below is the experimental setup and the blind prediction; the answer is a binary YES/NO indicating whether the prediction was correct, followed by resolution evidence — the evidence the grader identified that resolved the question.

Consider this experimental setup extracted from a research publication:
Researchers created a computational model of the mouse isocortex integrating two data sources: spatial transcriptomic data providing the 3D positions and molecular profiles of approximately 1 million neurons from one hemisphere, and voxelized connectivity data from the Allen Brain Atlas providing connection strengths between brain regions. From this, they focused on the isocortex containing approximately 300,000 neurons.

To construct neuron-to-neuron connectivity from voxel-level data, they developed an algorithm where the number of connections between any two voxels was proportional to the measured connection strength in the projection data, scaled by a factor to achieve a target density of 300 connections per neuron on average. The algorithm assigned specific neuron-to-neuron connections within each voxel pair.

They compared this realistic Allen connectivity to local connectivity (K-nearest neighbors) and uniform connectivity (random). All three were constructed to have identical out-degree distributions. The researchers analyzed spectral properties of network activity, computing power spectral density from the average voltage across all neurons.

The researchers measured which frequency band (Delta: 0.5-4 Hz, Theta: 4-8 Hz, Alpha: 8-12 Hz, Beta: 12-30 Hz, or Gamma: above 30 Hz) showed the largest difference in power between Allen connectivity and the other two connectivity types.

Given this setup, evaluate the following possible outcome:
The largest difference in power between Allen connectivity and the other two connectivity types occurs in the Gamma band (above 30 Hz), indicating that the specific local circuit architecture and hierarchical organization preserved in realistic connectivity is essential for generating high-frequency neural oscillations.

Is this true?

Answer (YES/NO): NO